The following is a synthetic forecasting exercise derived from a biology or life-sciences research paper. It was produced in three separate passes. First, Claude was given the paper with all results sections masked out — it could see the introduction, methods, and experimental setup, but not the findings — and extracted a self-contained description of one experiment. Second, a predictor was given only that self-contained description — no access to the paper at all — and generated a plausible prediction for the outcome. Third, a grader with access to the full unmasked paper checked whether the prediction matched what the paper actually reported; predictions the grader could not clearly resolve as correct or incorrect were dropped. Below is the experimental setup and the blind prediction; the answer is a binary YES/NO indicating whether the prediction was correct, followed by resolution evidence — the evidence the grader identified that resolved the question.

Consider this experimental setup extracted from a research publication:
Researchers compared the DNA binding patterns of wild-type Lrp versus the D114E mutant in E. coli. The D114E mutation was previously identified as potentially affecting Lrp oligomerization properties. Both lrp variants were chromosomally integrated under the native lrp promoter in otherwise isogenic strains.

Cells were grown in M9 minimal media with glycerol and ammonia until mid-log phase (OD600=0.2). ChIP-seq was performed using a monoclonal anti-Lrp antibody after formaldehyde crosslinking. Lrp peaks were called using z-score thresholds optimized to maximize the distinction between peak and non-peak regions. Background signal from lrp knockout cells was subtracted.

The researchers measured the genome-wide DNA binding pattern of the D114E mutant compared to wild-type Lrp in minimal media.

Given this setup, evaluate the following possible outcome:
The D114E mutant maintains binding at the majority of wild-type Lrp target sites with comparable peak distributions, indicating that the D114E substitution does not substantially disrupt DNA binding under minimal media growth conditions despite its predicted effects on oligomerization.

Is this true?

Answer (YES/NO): NO